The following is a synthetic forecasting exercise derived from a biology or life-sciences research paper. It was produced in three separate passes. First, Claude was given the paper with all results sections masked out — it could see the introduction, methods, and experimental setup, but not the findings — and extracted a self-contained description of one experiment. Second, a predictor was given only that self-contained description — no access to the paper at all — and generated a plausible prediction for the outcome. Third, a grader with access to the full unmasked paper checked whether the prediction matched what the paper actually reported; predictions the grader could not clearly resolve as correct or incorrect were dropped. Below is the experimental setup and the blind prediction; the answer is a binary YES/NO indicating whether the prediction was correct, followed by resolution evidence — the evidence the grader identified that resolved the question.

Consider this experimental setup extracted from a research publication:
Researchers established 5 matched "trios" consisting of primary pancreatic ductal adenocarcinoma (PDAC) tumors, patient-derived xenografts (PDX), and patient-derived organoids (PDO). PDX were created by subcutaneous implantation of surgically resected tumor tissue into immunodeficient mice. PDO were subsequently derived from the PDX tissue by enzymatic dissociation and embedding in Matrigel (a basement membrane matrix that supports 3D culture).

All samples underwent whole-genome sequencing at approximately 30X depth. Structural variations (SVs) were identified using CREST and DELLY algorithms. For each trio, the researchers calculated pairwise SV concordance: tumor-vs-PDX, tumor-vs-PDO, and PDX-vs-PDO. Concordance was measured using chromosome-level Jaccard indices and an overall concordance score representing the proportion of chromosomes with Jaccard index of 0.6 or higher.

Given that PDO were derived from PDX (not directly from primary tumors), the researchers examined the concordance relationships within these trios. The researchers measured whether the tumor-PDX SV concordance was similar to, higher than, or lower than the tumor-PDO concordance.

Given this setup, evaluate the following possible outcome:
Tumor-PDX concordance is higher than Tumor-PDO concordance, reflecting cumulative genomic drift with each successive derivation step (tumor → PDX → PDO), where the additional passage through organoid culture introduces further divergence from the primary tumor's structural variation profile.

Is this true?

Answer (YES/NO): NO